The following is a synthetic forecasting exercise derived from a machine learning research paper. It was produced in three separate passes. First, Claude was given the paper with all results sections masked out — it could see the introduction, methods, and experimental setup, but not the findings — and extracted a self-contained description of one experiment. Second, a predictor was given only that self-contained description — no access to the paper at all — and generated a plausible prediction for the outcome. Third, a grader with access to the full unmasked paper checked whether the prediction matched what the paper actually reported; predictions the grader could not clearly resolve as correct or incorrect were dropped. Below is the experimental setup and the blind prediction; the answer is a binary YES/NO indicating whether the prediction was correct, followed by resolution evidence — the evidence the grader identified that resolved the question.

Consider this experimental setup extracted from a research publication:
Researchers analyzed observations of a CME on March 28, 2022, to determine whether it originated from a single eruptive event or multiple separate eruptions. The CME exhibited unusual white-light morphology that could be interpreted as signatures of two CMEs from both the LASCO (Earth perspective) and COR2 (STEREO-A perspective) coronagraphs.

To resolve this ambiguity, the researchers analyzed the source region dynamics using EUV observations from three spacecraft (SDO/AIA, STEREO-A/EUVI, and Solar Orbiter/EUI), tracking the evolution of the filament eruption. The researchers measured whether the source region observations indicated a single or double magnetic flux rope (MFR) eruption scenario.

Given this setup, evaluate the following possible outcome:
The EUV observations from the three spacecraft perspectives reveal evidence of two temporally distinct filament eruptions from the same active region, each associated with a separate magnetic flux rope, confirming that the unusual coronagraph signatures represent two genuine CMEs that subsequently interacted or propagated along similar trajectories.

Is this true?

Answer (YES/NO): NO